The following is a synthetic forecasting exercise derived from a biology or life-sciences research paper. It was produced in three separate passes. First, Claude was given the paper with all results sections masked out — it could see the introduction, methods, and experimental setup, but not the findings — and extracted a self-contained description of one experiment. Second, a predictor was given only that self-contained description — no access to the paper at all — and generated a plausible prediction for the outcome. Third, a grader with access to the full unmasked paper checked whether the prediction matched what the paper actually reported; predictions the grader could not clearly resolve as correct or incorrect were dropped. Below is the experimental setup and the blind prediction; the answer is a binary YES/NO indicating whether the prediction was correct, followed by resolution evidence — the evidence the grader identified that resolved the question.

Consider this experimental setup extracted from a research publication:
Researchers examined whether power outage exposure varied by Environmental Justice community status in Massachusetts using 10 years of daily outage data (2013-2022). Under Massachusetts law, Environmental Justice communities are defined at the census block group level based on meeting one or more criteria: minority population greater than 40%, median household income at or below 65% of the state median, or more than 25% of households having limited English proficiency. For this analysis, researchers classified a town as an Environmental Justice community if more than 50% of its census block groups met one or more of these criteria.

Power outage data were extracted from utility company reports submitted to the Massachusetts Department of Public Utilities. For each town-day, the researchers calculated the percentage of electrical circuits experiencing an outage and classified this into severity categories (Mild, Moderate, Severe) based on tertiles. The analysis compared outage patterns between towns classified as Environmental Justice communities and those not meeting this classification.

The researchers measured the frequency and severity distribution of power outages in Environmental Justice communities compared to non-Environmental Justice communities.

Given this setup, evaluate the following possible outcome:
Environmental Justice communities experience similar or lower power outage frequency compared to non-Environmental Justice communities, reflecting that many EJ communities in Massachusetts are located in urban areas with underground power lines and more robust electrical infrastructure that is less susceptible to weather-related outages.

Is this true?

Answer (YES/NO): NO